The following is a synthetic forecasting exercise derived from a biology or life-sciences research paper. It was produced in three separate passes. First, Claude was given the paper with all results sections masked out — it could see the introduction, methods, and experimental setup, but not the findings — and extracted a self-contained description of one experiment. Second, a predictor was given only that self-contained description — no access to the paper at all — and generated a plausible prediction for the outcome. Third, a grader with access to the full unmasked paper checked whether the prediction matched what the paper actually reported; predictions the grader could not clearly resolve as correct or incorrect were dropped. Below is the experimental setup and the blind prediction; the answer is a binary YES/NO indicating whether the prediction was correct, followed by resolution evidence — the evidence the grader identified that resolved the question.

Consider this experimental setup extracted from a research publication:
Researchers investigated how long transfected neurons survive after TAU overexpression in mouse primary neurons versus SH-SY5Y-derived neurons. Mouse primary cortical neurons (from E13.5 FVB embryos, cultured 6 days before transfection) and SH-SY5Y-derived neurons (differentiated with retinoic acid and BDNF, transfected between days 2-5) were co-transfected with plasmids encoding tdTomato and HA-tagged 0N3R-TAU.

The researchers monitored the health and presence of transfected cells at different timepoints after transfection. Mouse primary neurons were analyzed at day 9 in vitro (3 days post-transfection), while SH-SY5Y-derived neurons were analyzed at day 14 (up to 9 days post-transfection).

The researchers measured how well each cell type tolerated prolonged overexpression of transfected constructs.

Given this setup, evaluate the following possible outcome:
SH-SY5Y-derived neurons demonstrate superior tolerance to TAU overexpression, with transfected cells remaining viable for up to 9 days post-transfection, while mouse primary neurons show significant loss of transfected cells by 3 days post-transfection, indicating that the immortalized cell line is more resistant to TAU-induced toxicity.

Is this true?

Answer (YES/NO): NO